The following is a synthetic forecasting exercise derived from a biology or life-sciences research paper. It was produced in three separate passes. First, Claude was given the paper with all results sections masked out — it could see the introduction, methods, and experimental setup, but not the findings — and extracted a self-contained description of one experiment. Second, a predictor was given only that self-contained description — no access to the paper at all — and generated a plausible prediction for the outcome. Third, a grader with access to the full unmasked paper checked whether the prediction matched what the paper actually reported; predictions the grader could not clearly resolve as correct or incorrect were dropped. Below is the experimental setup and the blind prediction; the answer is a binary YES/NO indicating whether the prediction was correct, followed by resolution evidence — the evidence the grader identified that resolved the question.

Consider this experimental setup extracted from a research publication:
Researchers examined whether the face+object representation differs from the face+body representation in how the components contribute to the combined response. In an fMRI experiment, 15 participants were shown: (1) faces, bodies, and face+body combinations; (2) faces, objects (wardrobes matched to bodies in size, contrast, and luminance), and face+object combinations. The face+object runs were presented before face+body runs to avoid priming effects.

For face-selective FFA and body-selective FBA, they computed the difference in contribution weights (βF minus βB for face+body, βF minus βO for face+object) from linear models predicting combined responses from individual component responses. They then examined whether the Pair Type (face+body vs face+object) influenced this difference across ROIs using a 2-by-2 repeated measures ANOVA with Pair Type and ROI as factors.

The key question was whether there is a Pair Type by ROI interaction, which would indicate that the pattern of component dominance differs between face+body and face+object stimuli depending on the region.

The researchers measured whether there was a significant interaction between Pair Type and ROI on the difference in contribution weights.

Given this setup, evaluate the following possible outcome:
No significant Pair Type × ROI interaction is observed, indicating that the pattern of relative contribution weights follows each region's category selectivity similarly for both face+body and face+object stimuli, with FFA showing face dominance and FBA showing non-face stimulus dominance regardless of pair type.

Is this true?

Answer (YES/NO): YES